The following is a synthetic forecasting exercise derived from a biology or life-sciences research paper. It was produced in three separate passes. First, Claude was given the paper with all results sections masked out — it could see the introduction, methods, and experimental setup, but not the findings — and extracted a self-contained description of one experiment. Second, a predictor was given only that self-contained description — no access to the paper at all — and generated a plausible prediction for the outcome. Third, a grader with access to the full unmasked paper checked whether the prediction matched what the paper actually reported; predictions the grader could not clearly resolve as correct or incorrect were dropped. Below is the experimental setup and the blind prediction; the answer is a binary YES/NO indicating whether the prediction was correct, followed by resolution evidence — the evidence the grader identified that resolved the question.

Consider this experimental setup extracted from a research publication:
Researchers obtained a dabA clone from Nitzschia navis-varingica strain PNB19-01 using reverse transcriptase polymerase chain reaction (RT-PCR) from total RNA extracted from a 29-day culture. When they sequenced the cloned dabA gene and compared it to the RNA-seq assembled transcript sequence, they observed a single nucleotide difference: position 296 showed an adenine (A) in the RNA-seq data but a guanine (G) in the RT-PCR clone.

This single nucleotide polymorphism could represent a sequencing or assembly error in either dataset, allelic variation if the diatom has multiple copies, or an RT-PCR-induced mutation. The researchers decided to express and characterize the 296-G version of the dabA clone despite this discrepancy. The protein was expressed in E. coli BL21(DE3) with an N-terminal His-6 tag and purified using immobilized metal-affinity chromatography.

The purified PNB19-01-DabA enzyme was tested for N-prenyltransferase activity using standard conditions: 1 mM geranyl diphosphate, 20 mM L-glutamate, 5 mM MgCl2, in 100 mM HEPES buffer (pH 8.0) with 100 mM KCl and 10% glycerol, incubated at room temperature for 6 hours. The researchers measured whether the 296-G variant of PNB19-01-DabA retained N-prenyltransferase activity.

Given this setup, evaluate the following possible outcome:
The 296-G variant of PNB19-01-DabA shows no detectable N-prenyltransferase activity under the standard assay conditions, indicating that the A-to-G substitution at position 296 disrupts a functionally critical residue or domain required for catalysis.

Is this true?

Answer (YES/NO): NO